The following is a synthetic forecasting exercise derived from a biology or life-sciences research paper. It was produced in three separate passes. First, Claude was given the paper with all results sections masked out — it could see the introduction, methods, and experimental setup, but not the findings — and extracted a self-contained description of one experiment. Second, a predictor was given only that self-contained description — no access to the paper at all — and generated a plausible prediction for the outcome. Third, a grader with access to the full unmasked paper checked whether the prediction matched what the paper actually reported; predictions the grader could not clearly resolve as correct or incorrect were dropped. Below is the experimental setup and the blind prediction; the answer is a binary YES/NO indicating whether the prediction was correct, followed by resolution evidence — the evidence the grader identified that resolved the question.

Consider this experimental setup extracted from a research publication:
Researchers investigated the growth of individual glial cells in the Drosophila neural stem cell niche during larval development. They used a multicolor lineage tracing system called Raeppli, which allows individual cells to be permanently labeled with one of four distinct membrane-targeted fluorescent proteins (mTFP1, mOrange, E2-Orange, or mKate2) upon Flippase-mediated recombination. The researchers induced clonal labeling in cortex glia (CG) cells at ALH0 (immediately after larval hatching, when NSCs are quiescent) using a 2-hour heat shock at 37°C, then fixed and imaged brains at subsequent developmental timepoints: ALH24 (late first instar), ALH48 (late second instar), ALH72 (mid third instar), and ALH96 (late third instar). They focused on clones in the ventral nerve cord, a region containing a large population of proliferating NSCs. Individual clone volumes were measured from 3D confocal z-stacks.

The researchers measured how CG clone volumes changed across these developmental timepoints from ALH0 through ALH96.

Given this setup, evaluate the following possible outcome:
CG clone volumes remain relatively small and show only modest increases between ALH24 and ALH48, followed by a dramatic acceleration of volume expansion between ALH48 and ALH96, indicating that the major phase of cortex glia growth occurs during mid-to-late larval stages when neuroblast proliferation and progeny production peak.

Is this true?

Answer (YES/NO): NO